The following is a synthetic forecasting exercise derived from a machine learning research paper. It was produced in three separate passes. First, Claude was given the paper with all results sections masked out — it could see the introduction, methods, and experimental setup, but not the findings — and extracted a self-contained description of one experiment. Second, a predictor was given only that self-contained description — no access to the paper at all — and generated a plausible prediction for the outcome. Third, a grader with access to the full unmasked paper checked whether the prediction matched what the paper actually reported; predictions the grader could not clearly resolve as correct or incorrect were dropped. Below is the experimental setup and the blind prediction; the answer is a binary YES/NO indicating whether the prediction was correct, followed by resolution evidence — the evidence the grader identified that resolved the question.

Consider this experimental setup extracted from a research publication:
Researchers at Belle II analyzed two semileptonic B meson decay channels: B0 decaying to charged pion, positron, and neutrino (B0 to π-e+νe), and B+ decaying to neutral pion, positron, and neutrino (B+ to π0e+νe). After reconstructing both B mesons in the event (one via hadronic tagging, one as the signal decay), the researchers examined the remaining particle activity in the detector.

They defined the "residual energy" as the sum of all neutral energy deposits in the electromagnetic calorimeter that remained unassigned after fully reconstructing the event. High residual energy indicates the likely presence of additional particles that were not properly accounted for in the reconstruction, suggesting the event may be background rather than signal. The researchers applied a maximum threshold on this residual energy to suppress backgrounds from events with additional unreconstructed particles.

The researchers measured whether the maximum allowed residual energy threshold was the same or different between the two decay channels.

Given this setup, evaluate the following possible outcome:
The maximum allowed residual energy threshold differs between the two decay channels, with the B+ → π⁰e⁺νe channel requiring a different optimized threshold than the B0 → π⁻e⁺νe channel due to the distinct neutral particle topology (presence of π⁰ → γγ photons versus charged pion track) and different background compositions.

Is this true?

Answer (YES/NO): YES